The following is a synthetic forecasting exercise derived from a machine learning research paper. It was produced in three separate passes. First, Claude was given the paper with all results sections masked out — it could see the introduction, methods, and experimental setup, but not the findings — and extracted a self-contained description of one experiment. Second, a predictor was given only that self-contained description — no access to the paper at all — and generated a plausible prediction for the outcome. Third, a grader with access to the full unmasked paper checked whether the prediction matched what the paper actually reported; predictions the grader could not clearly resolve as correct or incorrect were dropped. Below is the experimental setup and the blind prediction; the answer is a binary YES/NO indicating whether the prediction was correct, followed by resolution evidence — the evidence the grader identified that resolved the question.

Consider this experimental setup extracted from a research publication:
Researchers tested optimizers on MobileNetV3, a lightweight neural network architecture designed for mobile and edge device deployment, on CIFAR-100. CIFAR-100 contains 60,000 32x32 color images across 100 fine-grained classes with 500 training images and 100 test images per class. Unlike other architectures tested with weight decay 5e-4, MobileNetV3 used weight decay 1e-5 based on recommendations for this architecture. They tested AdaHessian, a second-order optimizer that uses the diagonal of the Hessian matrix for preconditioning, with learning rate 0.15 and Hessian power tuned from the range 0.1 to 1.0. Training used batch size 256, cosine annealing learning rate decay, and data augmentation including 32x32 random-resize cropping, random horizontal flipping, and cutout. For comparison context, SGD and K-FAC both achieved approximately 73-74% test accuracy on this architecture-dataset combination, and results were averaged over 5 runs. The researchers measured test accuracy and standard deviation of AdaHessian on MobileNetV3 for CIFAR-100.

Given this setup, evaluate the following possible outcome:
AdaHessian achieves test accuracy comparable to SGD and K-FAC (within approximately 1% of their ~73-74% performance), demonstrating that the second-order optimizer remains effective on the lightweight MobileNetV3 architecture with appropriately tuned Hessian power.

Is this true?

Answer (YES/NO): NO